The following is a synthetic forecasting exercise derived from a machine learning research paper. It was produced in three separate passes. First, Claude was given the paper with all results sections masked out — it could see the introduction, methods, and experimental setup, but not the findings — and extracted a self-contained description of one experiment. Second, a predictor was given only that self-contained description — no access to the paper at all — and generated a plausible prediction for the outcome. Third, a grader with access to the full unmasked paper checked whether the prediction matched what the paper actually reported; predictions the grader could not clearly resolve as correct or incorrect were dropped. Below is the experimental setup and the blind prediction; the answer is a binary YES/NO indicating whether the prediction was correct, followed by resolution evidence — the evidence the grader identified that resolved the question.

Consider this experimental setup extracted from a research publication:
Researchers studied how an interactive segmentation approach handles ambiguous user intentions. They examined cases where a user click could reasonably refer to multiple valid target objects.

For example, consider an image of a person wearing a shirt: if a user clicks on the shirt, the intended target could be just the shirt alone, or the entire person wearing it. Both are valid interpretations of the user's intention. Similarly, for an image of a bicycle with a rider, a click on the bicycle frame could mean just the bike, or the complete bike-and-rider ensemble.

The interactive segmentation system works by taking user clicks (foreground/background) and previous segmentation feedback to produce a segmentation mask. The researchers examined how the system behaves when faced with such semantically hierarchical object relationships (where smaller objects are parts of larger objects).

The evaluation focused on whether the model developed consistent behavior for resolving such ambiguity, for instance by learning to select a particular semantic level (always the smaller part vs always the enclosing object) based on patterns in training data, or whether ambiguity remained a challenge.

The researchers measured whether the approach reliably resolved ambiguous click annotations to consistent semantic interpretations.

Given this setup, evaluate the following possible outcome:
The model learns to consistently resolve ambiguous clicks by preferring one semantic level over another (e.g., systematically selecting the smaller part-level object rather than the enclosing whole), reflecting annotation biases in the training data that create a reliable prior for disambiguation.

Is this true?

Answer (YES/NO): NO